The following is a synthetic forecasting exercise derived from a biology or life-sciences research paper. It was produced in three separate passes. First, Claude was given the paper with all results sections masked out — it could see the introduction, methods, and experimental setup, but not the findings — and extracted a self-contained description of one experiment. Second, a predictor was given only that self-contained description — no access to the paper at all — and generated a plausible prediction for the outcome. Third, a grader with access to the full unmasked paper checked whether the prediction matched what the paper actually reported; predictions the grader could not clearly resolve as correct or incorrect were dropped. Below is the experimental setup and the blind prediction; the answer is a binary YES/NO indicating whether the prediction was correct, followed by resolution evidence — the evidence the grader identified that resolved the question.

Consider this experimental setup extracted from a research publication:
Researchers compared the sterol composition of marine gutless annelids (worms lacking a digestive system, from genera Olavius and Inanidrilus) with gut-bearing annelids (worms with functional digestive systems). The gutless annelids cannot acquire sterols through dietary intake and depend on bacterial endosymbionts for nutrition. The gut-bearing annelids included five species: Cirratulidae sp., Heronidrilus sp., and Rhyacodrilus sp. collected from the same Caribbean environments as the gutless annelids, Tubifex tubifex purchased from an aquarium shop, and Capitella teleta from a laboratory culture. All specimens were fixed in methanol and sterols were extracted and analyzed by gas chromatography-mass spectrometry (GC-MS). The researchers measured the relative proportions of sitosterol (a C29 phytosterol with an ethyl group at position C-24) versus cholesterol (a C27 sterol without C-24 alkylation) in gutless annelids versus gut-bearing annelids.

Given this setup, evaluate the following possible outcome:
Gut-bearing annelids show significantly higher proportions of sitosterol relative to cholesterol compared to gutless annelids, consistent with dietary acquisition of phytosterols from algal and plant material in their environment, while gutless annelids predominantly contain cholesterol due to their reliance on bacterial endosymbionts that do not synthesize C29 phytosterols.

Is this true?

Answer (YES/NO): NO